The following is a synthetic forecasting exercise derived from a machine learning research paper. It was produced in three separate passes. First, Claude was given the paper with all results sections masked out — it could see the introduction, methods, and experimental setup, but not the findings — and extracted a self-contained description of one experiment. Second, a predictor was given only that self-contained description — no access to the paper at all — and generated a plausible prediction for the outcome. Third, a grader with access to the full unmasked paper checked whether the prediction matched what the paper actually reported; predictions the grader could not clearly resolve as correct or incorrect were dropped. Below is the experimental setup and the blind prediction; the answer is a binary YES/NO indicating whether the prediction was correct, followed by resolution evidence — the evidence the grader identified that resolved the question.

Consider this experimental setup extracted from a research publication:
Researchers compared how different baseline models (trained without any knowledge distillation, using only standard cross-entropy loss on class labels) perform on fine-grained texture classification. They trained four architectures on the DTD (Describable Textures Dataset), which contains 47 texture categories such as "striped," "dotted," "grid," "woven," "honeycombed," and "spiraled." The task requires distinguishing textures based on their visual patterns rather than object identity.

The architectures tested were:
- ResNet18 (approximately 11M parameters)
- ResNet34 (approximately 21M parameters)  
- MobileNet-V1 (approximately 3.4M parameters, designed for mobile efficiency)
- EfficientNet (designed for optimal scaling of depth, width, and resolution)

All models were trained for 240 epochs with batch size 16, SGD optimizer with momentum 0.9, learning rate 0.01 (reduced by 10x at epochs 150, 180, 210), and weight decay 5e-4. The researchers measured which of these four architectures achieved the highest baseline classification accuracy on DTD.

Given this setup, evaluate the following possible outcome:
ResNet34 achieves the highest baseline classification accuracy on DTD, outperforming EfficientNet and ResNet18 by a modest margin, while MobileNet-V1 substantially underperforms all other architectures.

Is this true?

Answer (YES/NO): NO